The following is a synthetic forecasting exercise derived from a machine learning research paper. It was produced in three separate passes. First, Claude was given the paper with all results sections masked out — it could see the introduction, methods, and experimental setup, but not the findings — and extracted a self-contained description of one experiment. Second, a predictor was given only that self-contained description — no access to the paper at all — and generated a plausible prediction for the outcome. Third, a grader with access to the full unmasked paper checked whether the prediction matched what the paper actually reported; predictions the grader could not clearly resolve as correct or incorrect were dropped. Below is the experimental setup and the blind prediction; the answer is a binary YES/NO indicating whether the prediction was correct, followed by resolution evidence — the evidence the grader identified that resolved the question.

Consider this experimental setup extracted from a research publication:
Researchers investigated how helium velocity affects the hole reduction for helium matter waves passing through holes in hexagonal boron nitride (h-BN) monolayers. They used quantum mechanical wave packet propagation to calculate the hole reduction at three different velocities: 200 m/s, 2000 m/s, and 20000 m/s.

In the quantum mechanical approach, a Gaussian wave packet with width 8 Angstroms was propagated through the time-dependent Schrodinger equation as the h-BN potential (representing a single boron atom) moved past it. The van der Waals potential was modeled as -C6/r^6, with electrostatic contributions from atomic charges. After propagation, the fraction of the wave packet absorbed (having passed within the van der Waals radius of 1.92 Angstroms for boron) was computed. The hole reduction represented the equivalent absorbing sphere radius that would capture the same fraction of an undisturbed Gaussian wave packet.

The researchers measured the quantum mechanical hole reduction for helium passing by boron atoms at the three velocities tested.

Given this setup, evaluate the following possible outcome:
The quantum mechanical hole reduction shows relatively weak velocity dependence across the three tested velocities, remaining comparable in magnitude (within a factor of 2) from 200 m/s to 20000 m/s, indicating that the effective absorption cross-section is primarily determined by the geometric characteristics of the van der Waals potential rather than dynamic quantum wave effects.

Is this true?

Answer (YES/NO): NO